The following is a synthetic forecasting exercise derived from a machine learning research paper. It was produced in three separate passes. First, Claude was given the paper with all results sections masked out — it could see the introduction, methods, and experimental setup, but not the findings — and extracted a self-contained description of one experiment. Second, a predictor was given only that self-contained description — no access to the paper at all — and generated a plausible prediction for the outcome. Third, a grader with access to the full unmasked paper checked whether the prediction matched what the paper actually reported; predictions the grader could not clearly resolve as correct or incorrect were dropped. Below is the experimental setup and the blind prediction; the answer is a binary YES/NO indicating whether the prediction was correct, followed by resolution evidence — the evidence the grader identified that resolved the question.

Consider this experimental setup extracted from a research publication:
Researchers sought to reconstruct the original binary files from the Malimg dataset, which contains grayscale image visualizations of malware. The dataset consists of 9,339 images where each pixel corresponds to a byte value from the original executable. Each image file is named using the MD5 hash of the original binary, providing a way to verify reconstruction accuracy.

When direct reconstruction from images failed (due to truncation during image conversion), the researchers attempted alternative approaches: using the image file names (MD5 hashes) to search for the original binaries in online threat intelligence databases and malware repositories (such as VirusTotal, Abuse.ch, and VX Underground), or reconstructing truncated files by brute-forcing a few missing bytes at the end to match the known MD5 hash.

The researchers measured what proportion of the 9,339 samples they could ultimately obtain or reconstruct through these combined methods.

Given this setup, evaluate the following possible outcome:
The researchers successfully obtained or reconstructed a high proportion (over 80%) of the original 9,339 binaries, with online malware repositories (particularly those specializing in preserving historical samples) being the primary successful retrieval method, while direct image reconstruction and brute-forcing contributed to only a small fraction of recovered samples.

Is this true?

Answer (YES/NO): NO